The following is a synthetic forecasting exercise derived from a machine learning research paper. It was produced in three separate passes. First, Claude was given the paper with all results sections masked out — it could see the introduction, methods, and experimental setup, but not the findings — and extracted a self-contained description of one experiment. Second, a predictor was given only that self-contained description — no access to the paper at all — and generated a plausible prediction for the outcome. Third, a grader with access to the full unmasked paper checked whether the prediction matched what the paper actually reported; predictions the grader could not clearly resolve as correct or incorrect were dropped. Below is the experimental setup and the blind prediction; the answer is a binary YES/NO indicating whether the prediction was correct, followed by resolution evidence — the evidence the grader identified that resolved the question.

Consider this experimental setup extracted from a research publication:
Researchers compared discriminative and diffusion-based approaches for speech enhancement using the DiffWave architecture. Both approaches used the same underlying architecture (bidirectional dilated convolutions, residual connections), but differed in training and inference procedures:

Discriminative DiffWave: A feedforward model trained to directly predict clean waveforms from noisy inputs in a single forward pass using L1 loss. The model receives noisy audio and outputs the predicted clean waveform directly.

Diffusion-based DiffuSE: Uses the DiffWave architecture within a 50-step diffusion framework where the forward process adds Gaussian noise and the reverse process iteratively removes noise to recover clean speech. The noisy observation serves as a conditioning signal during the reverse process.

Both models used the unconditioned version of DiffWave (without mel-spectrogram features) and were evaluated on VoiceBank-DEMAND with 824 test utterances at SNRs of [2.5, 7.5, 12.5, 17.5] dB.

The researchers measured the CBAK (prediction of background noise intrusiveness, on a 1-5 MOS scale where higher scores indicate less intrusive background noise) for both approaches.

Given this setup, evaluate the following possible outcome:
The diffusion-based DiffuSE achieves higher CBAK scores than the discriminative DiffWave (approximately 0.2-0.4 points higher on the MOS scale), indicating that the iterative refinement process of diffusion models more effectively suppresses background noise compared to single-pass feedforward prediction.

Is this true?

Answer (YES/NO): NO